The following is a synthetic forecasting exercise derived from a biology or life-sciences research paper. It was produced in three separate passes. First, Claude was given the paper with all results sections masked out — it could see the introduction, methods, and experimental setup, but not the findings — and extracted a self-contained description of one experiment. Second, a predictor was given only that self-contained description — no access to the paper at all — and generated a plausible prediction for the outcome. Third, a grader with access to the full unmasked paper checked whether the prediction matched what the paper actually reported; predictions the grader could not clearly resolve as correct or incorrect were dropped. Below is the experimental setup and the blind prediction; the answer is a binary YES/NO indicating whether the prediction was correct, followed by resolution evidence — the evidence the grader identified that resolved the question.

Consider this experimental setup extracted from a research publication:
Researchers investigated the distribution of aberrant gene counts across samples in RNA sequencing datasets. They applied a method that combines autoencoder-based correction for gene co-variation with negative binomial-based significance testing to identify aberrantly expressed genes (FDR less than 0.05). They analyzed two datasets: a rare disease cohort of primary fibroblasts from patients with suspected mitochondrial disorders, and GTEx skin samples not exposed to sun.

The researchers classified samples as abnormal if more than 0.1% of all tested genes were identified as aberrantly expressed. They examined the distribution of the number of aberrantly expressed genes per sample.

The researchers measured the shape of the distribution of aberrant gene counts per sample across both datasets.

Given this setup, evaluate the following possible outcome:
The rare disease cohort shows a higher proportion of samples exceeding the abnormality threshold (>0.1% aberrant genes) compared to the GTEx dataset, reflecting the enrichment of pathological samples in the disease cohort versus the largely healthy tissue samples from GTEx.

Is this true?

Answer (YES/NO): NO